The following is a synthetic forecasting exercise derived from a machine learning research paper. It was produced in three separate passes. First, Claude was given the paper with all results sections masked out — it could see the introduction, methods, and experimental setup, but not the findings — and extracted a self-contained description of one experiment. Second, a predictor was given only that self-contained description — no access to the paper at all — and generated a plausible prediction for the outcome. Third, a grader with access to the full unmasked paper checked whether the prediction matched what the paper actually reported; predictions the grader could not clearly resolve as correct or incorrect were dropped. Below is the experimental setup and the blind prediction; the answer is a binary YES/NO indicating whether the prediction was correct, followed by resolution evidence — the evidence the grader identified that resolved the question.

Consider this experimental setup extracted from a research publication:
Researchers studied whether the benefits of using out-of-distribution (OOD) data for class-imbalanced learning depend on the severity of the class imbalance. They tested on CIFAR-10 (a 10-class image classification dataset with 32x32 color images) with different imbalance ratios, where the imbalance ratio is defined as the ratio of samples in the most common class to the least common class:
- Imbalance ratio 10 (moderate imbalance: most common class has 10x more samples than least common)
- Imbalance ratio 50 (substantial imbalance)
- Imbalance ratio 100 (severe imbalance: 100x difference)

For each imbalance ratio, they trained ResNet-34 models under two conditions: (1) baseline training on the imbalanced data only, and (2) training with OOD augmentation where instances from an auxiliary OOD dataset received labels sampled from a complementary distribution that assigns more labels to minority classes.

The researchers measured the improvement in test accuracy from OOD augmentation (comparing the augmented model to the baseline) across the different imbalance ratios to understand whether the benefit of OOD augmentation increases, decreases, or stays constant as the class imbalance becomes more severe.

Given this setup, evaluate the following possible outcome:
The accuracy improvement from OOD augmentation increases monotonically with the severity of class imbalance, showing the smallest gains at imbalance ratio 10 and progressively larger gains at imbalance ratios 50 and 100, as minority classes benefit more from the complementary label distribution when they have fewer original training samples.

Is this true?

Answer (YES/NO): YES